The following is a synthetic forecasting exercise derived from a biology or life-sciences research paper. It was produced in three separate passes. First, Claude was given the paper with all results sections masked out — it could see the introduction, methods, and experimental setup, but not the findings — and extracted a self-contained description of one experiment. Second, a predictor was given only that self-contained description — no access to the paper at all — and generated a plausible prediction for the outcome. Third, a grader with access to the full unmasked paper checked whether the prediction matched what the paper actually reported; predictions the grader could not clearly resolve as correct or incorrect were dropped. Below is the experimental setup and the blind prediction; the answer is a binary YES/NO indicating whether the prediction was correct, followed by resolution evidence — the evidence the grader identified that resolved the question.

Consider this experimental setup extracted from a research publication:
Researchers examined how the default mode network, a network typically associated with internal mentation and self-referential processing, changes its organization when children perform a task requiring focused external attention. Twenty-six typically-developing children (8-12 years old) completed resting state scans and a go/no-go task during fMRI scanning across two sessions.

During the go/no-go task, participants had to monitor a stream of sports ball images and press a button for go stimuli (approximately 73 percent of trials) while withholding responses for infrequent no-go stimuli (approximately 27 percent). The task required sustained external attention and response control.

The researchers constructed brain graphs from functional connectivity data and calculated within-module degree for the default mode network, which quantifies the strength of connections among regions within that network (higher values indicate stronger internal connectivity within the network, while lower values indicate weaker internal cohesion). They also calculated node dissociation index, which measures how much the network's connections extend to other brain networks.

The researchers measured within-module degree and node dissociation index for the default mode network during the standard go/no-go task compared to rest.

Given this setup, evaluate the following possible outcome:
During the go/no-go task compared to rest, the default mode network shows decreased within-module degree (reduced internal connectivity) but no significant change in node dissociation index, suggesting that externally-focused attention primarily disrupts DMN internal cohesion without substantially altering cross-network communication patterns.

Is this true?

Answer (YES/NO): NO